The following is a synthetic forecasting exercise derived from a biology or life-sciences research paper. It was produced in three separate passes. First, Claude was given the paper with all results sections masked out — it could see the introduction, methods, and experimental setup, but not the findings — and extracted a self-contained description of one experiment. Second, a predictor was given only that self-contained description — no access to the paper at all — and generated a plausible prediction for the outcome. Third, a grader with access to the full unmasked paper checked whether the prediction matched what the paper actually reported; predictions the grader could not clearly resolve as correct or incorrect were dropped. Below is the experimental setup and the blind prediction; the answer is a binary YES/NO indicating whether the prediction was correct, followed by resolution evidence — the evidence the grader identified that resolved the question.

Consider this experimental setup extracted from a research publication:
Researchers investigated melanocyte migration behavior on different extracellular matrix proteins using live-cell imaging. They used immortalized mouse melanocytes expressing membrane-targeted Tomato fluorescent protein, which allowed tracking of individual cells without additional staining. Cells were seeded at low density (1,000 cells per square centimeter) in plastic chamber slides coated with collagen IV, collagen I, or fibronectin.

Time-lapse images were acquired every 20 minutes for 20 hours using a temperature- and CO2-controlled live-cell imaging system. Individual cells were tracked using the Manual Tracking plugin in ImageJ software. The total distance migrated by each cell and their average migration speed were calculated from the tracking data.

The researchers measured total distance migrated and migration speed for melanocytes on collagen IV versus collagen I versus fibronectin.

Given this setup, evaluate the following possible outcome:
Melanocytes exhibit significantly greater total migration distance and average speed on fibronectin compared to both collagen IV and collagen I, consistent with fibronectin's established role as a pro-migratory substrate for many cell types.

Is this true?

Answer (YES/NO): YES